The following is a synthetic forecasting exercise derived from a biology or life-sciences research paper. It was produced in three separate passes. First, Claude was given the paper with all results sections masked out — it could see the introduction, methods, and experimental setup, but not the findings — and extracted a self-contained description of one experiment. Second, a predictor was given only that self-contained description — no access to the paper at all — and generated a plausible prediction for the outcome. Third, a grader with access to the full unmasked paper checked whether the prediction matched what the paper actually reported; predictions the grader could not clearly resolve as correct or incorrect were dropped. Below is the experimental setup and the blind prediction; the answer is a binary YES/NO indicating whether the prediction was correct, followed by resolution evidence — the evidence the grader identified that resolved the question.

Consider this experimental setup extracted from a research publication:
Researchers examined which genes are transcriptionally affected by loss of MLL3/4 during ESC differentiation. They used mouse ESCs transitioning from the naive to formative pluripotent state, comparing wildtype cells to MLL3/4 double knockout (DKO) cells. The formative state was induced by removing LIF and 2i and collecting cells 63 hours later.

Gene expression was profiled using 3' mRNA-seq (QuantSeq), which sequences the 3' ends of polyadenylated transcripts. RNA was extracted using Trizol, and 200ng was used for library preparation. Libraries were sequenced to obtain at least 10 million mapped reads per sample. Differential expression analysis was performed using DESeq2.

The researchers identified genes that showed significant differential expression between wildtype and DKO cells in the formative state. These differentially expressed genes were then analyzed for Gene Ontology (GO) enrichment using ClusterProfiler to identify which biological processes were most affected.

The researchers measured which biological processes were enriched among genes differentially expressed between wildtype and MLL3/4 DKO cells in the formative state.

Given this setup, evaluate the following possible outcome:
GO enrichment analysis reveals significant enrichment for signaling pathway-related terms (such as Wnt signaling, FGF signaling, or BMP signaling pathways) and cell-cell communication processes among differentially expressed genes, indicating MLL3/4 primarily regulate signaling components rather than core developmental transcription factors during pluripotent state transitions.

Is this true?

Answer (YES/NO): NO